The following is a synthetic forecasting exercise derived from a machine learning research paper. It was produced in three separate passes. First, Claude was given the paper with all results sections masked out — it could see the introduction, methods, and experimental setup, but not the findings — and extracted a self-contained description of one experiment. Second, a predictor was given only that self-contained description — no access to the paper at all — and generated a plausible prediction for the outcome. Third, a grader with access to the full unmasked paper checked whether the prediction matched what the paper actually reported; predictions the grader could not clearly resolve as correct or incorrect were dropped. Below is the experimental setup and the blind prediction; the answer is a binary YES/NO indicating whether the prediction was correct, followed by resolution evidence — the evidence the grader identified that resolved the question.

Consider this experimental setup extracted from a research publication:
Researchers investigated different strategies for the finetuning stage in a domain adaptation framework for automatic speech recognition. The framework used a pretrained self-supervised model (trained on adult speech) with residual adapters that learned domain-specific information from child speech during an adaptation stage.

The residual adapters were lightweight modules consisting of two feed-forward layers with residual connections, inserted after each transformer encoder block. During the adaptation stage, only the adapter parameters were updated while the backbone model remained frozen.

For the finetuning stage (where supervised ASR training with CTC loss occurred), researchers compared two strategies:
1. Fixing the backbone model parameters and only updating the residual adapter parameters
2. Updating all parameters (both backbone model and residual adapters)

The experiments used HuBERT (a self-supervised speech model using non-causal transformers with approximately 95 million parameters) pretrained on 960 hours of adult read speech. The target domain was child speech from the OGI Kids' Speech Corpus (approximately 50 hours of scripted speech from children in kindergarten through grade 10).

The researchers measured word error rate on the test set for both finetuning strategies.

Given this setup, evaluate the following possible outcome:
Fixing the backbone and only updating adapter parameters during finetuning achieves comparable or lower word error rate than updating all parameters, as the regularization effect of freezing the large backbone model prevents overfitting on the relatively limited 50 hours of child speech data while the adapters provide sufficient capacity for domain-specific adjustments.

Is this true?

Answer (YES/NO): NO